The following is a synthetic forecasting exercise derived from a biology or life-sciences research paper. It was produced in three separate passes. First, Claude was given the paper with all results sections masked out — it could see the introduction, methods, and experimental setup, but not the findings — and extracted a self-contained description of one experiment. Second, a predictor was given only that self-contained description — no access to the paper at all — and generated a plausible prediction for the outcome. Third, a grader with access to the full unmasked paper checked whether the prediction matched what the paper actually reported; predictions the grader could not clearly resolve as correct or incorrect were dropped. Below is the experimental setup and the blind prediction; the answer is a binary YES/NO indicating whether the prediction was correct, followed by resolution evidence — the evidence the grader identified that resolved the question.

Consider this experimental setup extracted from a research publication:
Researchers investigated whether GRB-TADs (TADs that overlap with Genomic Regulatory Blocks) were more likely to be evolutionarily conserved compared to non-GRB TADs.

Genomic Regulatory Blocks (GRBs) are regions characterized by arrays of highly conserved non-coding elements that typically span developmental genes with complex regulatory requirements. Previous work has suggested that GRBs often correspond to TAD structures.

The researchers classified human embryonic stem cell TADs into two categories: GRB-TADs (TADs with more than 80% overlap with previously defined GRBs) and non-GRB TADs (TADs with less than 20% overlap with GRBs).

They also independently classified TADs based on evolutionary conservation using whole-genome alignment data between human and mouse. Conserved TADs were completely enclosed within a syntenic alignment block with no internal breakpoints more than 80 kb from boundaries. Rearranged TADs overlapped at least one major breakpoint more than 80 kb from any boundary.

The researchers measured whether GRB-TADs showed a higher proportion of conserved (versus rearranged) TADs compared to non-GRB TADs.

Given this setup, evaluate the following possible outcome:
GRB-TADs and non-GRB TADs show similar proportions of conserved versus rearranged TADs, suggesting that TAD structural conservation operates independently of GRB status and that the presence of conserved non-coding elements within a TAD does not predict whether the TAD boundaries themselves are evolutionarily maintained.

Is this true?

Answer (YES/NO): NO